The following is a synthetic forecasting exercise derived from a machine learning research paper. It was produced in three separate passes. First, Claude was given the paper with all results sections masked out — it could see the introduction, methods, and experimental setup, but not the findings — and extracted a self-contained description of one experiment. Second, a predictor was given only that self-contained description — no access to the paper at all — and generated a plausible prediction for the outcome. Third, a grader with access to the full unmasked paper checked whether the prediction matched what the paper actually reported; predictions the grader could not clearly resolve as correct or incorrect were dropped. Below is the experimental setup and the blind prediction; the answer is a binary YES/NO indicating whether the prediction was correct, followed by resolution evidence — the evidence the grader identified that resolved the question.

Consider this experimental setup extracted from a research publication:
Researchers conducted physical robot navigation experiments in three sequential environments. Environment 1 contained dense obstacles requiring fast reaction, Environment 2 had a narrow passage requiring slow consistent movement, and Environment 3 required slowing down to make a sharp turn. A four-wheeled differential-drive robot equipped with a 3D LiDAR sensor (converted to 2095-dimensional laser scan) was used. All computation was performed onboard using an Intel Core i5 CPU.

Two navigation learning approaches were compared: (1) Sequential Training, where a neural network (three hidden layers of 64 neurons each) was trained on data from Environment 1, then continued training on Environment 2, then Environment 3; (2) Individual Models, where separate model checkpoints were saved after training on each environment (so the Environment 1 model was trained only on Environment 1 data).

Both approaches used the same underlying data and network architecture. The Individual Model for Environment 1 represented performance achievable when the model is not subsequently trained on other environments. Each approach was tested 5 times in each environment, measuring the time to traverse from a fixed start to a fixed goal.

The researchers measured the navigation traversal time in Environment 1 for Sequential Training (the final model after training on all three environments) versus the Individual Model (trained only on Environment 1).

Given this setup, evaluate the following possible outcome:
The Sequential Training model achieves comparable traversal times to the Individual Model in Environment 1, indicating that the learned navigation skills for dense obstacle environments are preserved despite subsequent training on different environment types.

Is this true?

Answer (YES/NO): NO